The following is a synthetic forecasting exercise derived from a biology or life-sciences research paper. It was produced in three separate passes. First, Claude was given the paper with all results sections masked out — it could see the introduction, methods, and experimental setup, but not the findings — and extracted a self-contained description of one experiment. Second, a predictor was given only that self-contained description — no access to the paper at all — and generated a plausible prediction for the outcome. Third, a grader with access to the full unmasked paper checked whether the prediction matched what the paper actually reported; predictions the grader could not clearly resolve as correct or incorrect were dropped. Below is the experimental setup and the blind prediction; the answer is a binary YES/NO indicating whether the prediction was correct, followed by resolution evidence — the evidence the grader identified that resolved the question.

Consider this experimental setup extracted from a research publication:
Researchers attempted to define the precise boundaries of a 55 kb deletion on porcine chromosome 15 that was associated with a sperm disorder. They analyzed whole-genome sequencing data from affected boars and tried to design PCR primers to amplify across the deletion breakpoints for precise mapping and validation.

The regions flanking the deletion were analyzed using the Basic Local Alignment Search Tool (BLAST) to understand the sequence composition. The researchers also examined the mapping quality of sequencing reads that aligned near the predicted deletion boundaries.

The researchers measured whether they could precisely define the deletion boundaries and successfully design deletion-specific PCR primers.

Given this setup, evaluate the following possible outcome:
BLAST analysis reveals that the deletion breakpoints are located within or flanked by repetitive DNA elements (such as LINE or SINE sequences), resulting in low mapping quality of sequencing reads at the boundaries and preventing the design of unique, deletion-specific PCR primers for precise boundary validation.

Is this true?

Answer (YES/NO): YES